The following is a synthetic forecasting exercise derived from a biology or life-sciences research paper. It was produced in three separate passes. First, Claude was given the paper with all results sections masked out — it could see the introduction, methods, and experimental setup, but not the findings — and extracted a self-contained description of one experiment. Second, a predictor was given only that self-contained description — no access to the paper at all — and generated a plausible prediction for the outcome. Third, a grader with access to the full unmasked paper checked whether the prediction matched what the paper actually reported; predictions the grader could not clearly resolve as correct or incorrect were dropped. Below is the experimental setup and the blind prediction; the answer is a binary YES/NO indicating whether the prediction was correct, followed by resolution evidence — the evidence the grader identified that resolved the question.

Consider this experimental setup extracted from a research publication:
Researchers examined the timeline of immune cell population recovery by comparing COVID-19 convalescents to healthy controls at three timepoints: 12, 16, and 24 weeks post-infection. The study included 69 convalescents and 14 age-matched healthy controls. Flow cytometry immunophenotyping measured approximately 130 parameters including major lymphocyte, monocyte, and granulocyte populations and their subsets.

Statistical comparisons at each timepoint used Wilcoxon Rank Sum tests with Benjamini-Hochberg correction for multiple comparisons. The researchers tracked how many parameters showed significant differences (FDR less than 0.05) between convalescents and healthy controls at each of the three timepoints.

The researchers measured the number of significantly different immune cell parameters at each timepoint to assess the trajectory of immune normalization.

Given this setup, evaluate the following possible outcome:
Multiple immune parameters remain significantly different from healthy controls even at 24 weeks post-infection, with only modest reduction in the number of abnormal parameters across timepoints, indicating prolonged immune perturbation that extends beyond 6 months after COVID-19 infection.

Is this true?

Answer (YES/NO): YES